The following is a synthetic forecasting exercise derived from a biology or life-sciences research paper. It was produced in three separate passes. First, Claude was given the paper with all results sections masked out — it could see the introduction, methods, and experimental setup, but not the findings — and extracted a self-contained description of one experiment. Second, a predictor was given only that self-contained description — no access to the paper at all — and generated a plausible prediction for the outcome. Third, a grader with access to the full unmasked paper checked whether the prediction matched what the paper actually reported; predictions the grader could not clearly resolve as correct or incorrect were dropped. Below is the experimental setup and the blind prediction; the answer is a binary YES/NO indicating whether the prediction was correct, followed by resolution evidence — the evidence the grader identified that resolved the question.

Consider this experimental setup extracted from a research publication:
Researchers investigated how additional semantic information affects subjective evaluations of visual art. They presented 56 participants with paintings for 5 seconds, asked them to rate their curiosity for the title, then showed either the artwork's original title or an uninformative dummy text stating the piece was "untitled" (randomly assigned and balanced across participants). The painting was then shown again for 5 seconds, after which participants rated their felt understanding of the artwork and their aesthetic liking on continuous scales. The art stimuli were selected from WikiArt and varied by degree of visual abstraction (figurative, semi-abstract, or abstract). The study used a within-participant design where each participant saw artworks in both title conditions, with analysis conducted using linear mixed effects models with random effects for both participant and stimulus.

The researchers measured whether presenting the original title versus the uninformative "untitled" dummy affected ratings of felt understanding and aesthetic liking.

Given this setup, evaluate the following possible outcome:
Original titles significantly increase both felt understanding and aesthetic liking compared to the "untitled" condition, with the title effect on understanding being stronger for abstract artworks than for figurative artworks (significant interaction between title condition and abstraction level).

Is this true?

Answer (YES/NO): NO